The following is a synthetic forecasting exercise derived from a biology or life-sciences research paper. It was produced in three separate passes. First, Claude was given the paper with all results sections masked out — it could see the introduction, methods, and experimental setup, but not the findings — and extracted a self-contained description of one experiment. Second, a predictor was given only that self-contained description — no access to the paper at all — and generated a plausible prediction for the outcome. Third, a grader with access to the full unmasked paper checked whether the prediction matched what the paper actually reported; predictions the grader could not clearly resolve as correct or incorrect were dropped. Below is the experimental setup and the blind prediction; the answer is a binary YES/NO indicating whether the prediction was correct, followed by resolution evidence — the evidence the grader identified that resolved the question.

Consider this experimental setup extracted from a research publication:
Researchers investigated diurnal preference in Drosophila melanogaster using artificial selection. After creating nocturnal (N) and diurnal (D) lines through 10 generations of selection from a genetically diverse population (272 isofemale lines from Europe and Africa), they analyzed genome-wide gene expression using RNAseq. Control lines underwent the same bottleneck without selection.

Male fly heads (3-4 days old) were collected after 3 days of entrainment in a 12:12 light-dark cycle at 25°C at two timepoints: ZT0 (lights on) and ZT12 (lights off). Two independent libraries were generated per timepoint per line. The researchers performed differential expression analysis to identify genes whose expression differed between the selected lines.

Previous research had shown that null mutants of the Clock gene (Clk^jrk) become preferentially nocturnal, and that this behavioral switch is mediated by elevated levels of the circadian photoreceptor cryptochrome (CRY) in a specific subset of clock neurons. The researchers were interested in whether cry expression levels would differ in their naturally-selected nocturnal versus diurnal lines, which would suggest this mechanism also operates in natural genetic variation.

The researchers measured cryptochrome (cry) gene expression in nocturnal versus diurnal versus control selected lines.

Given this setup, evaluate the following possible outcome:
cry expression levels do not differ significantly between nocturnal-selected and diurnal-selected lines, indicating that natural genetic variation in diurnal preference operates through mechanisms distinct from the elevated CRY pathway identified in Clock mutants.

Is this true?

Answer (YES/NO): YES